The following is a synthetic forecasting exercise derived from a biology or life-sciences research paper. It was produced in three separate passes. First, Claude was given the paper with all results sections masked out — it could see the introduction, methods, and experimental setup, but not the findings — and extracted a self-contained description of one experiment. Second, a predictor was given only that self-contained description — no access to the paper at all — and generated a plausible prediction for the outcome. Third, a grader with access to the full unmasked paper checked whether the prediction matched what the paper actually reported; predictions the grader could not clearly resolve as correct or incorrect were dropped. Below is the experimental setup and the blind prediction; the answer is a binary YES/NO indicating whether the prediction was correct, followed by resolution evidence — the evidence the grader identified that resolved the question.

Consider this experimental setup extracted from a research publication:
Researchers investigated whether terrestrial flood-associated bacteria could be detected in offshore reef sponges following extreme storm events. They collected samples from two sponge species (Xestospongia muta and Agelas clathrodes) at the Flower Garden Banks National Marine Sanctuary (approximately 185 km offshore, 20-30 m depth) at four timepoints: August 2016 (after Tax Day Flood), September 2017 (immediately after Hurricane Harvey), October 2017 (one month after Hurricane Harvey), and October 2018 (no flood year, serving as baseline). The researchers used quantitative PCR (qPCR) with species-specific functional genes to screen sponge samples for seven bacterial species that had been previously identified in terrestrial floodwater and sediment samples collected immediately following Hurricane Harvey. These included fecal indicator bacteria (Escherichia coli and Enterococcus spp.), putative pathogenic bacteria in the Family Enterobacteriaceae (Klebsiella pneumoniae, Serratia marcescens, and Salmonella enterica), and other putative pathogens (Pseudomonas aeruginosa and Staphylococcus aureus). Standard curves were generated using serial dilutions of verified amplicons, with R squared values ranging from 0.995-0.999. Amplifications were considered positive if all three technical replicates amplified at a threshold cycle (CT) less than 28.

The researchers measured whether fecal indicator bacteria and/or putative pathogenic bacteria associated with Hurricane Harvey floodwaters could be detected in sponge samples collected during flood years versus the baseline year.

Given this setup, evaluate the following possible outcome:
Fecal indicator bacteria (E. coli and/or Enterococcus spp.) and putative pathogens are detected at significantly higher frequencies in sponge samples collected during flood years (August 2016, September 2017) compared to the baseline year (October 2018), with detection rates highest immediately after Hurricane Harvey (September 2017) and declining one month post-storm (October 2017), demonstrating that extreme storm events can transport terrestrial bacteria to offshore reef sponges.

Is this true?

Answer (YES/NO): NO